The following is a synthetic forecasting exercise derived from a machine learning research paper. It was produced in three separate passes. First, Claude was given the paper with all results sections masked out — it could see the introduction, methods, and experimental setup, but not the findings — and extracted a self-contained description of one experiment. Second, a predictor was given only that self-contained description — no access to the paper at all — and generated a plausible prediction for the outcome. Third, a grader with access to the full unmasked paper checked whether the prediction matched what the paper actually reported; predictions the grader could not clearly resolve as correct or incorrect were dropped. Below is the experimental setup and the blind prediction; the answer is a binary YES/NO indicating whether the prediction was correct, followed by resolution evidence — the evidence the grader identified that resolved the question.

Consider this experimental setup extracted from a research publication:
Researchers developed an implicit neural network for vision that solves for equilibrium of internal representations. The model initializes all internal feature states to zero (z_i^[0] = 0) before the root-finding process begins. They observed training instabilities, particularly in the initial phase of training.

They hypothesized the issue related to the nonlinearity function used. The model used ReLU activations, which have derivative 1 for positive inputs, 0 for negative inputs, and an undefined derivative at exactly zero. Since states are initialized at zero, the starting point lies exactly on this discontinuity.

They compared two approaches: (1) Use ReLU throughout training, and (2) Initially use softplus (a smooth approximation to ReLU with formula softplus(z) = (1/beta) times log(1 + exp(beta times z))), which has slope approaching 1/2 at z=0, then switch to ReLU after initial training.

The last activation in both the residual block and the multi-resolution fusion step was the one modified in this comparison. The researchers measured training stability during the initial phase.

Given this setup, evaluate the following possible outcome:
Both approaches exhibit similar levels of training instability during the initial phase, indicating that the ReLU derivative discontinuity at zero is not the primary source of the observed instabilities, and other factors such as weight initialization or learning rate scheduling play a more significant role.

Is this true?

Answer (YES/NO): NO